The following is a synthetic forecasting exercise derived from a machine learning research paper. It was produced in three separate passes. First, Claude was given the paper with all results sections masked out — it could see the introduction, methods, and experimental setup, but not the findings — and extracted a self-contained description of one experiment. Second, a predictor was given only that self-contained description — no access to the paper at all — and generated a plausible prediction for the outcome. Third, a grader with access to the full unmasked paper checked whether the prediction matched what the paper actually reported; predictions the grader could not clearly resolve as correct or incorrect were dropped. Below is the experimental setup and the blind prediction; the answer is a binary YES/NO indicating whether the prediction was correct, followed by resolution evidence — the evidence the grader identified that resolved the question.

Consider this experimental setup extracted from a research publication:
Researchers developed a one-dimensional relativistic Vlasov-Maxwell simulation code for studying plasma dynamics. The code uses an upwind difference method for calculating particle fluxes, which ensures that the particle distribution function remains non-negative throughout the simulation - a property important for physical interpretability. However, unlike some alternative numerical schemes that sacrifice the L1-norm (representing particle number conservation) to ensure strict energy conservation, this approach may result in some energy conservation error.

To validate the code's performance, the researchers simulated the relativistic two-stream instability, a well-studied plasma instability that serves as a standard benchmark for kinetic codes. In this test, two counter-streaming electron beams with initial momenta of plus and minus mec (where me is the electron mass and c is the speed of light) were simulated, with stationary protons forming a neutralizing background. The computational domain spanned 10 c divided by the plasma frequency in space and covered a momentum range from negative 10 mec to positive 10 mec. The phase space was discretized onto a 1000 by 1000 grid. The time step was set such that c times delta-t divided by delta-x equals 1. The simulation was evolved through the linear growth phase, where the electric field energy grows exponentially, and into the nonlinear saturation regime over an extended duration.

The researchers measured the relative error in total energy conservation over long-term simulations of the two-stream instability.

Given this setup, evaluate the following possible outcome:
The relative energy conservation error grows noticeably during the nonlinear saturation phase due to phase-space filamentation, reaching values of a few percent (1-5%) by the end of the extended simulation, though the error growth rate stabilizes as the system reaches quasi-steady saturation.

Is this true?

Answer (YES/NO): NO